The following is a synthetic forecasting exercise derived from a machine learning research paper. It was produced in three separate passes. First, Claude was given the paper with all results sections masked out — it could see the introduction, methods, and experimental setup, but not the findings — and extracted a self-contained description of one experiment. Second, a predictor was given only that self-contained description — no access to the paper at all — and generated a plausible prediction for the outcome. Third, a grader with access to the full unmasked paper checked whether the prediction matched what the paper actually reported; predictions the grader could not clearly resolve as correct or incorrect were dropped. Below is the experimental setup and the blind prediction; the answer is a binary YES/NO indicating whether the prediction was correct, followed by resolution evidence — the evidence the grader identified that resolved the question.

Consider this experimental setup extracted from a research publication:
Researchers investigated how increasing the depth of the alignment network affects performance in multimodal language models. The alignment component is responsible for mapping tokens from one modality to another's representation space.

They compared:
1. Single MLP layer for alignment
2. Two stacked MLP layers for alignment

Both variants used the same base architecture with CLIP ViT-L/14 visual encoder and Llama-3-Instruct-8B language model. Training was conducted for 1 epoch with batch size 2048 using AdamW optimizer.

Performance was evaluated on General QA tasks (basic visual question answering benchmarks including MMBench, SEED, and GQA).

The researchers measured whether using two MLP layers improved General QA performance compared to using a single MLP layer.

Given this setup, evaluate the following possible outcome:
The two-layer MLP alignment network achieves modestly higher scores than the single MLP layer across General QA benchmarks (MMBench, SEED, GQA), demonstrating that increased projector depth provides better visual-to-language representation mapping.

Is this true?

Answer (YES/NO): NO